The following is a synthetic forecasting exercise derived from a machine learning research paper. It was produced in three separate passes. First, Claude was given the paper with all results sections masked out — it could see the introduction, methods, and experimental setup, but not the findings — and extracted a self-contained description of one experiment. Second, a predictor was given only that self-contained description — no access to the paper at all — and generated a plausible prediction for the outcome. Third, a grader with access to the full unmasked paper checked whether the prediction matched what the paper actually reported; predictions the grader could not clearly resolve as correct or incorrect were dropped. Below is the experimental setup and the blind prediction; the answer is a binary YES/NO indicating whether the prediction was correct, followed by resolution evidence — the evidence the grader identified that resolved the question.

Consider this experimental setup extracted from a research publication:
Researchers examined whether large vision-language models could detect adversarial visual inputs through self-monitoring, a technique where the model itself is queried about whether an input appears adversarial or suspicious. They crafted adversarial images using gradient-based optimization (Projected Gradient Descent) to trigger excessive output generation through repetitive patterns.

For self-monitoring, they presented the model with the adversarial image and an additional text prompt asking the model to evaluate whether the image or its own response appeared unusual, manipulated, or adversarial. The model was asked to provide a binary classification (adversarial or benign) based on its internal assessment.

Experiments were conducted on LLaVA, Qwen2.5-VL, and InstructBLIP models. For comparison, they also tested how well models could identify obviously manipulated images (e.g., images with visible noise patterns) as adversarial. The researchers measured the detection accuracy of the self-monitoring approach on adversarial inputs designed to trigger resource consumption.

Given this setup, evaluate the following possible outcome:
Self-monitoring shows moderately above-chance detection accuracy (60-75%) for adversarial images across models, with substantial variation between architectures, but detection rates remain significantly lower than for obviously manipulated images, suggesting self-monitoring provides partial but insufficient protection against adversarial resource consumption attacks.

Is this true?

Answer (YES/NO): NO